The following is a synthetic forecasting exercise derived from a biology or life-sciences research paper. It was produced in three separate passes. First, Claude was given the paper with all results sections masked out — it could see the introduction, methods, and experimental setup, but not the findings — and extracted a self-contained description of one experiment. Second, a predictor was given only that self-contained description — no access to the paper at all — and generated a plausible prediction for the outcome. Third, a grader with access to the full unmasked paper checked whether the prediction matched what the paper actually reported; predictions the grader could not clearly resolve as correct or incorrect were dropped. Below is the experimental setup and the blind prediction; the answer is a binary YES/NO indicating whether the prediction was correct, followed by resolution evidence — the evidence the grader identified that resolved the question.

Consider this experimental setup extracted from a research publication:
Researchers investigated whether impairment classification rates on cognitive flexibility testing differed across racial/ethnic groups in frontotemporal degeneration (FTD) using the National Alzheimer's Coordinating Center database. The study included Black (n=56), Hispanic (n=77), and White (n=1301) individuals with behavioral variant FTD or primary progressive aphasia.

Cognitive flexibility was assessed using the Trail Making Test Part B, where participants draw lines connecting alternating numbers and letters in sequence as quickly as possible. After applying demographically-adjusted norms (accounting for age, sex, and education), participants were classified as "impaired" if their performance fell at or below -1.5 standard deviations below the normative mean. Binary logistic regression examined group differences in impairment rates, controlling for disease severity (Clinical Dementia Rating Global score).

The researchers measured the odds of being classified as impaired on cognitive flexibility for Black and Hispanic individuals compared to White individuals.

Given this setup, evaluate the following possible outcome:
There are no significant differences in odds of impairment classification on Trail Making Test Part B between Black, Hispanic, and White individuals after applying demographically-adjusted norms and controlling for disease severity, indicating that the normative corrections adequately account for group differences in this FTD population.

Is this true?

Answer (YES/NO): NO